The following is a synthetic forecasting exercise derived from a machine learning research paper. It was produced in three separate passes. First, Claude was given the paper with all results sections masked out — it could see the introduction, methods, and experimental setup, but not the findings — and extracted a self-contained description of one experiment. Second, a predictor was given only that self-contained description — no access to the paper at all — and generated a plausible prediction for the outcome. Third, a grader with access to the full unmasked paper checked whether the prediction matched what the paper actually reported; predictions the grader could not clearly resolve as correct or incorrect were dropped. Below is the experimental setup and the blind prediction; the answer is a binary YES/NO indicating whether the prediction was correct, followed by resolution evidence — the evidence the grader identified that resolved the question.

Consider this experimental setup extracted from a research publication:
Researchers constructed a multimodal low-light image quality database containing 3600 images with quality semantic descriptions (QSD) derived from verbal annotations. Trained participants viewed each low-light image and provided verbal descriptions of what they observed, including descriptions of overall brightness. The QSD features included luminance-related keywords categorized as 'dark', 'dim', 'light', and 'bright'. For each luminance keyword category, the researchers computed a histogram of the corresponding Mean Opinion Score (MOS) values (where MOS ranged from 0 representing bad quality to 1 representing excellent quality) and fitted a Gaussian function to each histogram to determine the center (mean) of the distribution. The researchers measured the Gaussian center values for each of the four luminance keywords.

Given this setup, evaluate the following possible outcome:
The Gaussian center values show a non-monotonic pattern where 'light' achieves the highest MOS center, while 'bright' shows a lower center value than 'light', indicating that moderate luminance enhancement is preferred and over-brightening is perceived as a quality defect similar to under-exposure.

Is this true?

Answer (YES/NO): NO